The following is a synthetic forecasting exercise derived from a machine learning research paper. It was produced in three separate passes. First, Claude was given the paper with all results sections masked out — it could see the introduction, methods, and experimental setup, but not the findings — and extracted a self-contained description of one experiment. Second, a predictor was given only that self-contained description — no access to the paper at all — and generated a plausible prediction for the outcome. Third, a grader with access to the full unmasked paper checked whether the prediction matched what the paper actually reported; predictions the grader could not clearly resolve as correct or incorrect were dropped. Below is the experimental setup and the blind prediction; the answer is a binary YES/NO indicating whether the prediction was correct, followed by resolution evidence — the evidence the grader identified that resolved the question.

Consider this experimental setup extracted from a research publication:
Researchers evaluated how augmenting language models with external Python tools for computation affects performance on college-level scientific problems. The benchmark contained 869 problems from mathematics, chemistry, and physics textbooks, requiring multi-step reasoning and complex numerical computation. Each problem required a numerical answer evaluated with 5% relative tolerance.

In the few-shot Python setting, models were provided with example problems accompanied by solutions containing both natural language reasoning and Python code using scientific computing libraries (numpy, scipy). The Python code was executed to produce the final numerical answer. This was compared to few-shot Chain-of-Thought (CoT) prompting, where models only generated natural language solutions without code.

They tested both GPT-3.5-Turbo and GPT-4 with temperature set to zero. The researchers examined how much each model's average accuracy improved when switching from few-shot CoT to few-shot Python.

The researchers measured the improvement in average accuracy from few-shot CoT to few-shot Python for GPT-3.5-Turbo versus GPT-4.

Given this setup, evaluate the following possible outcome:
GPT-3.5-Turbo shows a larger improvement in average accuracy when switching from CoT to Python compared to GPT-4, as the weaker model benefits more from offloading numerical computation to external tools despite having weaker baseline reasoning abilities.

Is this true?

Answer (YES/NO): NO